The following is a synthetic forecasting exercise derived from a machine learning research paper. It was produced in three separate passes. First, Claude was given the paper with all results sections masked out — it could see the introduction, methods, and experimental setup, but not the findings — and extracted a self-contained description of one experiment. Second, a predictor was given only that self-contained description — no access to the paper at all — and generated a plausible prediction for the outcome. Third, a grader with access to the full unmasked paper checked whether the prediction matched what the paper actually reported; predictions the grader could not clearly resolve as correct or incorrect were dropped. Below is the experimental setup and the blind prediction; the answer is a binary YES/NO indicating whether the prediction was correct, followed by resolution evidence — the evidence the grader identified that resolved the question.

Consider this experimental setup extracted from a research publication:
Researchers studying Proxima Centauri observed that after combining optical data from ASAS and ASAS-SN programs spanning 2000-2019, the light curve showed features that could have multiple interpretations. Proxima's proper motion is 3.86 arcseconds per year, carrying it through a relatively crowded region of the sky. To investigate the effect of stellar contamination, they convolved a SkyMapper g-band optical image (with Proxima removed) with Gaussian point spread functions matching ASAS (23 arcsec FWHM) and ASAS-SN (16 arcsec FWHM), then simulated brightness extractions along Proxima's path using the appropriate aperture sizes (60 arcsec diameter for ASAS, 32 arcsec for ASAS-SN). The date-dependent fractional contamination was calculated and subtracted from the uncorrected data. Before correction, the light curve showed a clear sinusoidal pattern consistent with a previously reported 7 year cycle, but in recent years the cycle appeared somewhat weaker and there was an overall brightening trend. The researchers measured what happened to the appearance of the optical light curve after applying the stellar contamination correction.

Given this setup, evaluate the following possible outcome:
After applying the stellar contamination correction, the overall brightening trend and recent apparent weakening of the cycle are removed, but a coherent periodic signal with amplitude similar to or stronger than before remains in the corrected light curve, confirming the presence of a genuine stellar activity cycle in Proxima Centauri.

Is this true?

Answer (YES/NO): NO